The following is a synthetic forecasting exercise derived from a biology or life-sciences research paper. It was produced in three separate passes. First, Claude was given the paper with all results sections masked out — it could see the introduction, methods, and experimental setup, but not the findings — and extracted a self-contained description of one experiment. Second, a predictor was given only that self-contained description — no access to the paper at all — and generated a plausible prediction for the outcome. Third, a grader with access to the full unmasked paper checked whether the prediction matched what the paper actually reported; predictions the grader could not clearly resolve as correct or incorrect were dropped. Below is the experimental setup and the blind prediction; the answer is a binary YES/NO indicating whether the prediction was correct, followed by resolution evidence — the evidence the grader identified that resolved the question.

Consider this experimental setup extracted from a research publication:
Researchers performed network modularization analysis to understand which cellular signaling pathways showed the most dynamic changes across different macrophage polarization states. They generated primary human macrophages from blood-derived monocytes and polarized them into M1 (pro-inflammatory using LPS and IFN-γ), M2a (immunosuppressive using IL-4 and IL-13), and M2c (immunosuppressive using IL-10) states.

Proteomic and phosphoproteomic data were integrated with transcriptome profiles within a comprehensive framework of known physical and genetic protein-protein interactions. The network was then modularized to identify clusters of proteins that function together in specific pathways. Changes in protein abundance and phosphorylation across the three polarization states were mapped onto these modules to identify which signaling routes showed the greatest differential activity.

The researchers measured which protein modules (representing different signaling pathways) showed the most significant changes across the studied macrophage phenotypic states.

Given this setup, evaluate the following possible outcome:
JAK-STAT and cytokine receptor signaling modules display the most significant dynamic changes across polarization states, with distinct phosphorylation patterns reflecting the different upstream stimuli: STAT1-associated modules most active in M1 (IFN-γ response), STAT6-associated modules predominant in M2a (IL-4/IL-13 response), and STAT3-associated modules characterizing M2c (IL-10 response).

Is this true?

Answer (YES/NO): NO